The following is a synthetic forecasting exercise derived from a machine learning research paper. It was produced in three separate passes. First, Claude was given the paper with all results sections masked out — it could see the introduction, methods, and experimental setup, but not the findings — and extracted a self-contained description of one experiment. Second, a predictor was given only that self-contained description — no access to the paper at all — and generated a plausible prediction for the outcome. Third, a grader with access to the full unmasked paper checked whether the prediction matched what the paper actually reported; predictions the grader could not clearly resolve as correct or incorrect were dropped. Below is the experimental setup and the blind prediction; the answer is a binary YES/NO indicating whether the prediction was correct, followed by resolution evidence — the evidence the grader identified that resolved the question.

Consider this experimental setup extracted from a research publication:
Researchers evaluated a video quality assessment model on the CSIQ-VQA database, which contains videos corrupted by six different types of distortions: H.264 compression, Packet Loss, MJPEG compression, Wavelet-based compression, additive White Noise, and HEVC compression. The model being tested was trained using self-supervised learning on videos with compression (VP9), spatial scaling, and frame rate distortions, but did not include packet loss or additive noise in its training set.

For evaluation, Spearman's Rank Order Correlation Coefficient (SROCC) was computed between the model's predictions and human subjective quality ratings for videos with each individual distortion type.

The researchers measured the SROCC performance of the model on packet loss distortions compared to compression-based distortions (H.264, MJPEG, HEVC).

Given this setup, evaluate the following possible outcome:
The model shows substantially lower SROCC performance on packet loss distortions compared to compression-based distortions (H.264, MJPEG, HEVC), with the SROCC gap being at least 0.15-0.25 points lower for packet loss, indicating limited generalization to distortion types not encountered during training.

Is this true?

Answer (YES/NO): YES